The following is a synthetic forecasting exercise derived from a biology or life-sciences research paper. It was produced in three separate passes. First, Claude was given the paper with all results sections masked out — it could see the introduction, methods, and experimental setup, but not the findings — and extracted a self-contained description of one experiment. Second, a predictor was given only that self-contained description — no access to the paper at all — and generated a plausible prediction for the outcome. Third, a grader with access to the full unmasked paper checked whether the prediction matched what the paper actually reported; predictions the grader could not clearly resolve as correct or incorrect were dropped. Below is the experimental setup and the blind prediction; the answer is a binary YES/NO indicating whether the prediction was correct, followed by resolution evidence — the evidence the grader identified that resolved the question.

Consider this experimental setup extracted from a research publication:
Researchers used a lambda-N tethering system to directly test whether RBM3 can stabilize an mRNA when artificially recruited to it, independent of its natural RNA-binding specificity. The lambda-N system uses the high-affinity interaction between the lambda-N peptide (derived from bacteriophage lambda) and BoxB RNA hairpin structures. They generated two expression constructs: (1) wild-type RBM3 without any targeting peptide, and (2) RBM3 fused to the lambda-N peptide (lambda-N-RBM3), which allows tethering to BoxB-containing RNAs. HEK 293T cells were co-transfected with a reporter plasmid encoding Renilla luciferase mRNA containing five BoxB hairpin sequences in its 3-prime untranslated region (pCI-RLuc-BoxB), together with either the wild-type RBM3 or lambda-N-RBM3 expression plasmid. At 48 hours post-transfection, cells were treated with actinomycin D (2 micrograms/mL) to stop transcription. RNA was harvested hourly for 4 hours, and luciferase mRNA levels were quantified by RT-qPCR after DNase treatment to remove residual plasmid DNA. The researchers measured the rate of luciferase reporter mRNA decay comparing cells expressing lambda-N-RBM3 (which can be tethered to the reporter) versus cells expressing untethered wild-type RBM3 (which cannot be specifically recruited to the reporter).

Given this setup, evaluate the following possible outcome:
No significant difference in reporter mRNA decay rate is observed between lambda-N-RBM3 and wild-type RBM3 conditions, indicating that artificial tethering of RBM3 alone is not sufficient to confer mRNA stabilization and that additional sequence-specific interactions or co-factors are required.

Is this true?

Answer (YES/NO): NO